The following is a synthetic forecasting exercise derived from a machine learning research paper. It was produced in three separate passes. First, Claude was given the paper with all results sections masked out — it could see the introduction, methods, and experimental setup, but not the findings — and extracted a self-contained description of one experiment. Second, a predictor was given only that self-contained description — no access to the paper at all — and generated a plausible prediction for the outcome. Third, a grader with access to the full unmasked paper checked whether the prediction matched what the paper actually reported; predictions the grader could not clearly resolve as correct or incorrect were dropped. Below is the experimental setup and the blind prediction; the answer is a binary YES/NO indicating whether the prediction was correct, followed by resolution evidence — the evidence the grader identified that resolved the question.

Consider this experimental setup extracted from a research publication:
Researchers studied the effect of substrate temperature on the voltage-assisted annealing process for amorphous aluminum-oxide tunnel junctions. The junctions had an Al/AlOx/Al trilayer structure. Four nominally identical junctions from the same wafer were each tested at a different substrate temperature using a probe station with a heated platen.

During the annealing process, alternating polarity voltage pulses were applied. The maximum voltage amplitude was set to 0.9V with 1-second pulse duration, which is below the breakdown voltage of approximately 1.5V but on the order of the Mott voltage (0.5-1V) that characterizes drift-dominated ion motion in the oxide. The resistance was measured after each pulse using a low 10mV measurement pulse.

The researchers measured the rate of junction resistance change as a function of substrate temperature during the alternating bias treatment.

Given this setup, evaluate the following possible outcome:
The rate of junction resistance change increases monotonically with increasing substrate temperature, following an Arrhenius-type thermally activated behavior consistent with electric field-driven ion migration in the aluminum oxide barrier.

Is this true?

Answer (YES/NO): YES